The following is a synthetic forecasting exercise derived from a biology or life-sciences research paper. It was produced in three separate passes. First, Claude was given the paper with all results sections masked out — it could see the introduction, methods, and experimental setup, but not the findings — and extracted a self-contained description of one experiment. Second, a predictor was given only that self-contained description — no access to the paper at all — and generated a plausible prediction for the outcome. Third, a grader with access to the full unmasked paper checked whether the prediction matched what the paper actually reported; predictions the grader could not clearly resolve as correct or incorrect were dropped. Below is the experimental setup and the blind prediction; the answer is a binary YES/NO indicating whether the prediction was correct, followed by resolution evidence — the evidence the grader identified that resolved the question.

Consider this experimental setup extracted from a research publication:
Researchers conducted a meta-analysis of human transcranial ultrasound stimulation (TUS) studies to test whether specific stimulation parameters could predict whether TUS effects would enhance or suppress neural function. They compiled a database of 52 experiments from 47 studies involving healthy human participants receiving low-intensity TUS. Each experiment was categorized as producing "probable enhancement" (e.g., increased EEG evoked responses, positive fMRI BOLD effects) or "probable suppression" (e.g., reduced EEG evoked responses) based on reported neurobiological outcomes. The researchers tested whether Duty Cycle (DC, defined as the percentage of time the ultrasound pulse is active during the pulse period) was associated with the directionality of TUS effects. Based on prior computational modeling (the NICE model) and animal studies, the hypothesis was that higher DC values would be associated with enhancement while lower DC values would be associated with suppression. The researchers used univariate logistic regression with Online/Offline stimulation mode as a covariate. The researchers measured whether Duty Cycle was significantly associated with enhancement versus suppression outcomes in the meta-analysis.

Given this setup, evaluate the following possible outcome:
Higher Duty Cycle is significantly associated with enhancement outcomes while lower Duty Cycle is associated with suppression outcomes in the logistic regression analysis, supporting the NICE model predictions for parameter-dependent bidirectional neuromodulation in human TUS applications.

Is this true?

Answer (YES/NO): NO